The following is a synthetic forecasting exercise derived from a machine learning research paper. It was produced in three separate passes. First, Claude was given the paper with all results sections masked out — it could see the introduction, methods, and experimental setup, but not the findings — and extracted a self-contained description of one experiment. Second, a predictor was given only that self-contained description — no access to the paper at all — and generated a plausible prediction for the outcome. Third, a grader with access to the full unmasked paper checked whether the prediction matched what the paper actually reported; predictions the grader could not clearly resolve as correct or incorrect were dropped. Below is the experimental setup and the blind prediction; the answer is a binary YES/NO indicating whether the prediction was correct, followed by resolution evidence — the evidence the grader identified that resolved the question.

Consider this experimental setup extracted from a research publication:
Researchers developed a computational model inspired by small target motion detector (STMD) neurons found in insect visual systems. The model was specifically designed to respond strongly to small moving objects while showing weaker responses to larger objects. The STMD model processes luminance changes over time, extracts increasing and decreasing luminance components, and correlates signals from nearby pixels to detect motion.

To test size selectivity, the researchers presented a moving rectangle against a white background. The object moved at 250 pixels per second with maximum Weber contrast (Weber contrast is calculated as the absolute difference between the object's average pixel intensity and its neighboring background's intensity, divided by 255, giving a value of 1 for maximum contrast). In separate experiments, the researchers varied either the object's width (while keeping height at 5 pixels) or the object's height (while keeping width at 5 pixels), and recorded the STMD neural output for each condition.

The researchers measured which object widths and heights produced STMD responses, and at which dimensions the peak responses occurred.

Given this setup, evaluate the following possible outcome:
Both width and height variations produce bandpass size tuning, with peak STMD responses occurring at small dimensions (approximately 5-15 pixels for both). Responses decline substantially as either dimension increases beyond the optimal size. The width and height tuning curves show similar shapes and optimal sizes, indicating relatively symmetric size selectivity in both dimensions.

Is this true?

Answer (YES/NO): NO